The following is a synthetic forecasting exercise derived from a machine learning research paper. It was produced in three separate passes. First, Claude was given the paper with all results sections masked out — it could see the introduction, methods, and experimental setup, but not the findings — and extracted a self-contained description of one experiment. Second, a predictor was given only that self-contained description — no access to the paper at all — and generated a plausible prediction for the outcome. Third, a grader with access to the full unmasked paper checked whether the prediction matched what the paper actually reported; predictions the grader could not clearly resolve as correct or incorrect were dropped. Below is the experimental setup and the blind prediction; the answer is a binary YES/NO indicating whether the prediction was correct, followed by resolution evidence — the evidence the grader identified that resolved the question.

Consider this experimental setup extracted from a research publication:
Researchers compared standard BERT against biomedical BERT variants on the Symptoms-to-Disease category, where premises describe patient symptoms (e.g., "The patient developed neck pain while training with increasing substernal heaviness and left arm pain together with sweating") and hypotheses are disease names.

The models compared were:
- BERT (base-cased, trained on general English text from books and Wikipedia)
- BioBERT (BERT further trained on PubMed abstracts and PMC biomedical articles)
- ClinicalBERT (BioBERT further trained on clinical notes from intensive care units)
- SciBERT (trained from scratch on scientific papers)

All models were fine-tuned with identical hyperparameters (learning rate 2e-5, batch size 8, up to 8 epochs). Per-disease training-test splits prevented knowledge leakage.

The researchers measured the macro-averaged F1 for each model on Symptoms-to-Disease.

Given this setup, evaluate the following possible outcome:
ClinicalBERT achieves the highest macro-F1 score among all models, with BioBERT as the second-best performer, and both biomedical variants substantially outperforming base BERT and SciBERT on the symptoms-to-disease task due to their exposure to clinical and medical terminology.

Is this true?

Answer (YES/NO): NO